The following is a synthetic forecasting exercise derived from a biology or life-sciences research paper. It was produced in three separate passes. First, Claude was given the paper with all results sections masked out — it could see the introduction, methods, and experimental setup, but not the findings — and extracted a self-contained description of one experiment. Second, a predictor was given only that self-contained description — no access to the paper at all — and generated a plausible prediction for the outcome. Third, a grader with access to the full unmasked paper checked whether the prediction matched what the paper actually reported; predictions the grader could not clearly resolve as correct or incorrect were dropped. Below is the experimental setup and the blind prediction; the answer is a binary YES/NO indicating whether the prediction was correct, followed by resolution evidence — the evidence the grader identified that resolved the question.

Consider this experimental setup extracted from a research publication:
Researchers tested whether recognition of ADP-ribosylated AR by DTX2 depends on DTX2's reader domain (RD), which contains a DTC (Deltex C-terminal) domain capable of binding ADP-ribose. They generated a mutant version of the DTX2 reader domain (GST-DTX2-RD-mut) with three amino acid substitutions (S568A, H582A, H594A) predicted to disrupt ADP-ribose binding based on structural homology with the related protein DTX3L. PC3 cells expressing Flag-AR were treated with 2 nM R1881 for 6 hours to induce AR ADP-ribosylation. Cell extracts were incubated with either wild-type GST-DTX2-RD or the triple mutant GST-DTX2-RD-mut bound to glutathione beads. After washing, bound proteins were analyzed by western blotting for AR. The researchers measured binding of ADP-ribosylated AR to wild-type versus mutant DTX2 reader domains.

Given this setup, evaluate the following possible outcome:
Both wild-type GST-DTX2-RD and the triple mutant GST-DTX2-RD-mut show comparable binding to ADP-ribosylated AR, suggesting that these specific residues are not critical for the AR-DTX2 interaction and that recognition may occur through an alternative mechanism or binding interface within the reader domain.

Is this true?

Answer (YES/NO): NO